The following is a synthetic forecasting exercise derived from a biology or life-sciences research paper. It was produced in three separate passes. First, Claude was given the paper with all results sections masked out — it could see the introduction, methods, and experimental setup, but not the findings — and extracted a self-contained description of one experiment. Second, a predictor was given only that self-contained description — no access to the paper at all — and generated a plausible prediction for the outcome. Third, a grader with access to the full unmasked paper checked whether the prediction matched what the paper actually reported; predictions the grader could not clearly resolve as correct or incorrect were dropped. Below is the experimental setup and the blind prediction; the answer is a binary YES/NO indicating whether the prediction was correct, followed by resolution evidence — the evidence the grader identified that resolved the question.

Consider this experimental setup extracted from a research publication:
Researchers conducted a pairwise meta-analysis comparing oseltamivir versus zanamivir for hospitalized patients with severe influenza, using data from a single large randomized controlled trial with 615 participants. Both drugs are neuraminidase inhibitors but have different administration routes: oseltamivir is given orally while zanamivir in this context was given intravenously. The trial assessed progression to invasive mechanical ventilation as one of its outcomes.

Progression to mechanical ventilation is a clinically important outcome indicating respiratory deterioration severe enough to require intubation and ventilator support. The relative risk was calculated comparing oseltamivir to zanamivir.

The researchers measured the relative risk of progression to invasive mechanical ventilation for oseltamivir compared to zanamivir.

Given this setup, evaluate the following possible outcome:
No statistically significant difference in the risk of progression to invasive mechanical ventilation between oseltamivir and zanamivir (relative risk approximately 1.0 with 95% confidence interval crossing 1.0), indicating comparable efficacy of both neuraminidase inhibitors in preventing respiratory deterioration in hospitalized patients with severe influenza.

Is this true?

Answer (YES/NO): NO